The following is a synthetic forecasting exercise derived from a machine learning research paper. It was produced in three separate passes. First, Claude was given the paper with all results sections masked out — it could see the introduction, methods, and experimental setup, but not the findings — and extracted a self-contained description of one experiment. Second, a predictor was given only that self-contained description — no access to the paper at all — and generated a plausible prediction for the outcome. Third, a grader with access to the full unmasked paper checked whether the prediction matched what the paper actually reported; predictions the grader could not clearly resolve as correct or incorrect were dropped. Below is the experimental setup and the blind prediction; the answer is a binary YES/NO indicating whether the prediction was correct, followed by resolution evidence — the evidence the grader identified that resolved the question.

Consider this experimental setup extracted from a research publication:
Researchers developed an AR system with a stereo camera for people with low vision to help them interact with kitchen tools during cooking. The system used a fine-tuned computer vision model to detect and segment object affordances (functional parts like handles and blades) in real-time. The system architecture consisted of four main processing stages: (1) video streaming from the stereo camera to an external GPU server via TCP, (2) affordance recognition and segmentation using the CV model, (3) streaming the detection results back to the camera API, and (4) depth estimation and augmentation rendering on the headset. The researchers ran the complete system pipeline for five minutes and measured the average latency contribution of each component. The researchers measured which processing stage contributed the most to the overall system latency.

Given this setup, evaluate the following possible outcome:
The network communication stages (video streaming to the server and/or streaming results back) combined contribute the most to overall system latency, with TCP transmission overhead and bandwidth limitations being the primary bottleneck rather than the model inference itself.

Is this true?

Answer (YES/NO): YES